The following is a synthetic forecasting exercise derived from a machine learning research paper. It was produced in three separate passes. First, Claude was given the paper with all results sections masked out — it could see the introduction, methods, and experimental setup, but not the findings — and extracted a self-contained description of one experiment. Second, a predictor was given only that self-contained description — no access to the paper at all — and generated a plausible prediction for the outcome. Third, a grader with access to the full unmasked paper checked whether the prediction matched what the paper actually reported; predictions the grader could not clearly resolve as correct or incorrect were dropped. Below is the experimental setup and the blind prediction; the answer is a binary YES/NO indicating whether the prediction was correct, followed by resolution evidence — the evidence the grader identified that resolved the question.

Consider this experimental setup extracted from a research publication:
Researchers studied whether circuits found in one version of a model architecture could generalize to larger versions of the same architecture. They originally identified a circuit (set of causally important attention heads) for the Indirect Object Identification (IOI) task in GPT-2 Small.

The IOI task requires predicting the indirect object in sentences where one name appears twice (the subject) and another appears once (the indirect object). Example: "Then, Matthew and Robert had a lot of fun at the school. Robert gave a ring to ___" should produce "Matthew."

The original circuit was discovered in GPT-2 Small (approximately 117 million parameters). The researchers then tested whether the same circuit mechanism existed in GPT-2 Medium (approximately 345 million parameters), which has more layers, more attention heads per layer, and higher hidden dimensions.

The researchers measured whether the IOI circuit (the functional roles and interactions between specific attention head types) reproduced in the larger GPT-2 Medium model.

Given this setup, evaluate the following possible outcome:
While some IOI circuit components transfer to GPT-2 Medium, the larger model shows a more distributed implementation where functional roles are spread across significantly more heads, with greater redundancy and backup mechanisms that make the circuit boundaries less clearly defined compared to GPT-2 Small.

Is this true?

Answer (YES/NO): NO